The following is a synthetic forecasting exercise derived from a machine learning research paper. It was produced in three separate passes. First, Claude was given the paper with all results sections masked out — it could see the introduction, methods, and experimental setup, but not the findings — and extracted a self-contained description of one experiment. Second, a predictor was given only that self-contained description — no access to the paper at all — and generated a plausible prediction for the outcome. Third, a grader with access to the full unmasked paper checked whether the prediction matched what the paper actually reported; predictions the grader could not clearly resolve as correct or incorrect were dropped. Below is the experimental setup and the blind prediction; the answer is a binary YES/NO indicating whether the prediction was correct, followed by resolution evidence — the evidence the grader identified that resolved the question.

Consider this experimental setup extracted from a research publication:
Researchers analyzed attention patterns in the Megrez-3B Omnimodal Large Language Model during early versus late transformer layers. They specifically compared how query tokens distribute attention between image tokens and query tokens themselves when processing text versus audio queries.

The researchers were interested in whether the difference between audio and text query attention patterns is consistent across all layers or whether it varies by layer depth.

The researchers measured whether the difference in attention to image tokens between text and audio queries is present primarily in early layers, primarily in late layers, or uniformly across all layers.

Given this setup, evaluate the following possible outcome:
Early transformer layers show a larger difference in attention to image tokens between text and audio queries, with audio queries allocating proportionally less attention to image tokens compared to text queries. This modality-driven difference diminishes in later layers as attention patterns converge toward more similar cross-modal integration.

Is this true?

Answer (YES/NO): NO